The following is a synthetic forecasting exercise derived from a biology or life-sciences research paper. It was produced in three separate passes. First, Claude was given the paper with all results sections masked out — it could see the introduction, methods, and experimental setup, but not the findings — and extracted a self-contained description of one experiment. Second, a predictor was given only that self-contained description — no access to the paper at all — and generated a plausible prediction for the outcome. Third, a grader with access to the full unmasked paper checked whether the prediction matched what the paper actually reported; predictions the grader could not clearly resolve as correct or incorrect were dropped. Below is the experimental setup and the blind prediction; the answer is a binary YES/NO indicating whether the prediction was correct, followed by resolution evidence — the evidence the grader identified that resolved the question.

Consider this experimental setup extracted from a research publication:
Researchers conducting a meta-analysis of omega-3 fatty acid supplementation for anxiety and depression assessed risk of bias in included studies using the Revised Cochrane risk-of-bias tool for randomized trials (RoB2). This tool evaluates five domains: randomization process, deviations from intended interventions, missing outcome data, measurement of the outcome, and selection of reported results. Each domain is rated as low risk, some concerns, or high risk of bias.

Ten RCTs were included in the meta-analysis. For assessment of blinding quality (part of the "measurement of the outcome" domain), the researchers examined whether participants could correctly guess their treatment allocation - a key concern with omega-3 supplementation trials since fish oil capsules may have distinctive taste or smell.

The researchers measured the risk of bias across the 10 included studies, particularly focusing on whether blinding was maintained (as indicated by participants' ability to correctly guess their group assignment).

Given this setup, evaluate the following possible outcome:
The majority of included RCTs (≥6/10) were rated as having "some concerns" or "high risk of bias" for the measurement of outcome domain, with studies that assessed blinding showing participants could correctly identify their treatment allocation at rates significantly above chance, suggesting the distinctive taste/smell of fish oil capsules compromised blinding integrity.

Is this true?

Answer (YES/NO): NO